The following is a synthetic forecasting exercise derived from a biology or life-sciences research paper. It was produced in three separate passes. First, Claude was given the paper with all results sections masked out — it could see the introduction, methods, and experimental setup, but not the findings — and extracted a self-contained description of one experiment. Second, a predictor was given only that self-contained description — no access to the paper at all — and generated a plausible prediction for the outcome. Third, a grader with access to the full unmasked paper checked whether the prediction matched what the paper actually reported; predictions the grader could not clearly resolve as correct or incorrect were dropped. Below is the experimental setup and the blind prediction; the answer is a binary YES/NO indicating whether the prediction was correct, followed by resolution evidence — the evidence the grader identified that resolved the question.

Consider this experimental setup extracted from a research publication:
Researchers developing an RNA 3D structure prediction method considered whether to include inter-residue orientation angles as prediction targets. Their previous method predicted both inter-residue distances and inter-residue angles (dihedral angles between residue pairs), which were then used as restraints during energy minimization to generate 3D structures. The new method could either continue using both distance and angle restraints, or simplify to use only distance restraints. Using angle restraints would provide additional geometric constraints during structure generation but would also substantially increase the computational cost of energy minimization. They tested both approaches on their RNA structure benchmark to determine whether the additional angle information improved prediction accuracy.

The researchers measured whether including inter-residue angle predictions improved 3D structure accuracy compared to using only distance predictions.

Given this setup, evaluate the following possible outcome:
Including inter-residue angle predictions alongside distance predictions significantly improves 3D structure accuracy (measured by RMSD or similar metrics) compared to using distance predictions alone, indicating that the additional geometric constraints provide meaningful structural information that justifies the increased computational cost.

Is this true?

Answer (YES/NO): NO